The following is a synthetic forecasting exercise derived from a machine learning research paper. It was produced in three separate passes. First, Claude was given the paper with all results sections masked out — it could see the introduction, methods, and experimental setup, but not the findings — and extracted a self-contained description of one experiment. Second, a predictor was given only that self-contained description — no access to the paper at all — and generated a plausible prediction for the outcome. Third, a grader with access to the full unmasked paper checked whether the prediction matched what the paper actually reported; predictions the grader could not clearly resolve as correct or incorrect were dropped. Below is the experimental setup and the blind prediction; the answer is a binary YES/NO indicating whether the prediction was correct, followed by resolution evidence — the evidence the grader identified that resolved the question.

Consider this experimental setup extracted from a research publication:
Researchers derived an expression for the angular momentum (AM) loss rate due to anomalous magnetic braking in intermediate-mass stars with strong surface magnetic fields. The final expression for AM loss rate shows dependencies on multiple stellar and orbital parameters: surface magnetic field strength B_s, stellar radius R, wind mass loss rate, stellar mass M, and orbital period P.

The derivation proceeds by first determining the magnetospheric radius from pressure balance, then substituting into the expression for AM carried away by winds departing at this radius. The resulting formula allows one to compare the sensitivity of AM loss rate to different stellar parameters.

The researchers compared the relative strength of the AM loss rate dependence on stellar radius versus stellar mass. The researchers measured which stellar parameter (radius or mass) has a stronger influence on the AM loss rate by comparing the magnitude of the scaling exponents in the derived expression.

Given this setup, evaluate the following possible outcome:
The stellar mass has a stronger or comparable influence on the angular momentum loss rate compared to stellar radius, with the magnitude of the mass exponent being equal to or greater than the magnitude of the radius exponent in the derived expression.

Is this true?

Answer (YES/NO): NO